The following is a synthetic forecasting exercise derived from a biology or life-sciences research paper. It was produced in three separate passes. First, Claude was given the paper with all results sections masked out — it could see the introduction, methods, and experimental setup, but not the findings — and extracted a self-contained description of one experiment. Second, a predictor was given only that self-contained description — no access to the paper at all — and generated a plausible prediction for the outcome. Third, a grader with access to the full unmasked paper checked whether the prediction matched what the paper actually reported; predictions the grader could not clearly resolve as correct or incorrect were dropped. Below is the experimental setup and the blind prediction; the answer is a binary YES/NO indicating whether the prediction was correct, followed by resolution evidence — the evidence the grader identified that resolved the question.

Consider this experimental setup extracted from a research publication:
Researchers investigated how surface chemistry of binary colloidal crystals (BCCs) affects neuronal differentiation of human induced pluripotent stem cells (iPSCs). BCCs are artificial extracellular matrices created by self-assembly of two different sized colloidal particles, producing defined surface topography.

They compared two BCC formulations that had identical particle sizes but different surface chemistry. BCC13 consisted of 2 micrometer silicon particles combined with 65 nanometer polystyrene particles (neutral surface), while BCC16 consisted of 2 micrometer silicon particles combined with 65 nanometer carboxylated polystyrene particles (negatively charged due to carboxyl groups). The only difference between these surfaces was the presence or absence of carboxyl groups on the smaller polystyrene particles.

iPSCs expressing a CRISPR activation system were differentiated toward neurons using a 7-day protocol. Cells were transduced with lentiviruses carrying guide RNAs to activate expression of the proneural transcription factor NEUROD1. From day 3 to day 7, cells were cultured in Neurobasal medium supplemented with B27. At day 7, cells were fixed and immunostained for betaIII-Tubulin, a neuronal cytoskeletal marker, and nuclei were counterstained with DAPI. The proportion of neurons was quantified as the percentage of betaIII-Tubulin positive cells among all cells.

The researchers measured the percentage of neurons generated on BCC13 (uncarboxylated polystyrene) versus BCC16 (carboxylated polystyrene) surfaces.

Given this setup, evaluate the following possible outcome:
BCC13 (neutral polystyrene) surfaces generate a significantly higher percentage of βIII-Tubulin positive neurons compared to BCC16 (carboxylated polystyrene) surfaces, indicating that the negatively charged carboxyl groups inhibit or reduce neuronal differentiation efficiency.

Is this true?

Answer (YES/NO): NO